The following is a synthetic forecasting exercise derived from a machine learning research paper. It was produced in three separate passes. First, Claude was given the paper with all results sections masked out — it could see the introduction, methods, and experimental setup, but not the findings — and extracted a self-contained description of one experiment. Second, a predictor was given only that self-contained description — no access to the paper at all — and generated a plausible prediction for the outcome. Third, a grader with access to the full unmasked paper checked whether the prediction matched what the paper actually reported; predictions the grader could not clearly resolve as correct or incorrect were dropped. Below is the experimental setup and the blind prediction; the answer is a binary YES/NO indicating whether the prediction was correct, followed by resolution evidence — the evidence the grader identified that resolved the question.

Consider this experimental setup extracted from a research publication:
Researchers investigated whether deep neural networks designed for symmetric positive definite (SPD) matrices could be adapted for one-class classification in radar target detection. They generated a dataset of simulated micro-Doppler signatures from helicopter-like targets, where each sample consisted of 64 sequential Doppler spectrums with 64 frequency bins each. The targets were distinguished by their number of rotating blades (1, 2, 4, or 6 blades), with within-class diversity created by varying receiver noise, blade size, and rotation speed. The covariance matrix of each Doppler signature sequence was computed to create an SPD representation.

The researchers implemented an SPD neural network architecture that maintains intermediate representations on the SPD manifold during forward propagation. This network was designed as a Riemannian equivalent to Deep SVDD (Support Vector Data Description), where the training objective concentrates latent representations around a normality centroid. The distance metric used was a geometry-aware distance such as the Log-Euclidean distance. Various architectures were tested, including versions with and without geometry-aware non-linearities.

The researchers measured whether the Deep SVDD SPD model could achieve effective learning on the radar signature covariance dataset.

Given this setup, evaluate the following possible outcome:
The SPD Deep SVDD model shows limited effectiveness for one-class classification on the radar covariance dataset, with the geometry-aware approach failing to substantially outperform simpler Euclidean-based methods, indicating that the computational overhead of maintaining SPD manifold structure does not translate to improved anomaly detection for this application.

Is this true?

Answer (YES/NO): NO